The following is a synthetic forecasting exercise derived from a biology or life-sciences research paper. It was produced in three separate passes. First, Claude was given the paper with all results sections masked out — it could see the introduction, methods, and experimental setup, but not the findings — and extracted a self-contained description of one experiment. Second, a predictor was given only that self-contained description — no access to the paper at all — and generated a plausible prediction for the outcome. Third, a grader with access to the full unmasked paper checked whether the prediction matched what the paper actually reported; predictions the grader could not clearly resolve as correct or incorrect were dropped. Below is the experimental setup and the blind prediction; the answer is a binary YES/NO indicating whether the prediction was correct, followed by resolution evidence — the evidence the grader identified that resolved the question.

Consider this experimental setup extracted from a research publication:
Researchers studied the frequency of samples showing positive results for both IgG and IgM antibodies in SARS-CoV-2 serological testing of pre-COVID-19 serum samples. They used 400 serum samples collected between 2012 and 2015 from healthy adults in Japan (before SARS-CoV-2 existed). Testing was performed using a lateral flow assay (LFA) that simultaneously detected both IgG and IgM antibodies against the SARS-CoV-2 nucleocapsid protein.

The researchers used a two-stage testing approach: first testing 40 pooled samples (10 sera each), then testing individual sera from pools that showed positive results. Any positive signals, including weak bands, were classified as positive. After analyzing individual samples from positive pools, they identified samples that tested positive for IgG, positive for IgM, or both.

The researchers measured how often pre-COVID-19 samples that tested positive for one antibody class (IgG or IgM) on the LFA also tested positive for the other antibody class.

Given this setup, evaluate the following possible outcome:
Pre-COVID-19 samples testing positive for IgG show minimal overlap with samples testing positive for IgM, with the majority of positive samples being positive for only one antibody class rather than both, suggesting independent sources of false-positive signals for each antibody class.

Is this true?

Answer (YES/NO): YES